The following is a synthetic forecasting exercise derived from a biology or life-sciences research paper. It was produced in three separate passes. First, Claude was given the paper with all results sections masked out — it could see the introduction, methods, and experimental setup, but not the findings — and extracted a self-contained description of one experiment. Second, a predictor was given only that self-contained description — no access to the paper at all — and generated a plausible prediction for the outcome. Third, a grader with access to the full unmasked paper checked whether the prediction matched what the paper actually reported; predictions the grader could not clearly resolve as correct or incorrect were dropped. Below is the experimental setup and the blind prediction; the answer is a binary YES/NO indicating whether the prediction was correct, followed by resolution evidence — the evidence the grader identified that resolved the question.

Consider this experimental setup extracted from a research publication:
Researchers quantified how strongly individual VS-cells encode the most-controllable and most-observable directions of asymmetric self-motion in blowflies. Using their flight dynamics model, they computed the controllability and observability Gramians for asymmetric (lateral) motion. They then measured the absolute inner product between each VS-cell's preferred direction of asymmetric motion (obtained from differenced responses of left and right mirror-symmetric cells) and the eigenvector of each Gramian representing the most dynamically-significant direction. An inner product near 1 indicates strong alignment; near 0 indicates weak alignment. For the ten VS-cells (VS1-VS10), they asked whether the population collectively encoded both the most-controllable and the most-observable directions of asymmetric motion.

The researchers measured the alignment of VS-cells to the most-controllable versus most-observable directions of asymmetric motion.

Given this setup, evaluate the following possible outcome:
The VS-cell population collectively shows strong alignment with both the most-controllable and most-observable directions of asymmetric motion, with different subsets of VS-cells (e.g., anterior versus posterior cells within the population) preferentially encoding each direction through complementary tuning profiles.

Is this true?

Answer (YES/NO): NO